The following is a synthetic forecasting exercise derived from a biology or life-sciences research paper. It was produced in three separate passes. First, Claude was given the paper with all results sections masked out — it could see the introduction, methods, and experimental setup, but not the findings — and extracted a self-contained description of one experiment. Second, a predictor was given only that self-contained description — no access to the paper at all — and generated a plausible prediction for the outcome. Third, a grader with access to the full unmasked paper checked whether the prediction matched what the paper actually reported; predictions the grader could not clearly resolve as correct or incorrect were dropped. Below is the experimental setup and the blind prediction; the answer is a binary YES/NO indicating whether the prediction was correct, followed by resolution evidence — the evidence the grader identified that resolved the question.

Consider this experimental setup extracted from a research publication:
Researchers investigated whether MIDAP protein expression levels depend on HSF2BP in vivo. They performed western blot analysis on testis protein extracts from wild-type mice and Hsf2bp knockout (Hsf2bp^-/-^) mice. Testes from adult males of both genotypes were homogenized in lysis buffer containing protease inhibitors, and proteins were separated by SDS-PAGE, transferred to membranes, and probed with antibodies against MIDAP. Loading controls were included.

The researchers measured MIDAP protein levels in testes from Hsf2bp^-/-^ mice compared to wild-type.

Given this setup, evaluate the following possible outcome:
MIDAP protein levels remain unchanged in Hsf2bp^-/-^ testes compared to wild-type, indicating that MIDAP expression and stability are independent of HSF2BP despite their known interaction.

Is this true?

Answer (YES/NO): NO